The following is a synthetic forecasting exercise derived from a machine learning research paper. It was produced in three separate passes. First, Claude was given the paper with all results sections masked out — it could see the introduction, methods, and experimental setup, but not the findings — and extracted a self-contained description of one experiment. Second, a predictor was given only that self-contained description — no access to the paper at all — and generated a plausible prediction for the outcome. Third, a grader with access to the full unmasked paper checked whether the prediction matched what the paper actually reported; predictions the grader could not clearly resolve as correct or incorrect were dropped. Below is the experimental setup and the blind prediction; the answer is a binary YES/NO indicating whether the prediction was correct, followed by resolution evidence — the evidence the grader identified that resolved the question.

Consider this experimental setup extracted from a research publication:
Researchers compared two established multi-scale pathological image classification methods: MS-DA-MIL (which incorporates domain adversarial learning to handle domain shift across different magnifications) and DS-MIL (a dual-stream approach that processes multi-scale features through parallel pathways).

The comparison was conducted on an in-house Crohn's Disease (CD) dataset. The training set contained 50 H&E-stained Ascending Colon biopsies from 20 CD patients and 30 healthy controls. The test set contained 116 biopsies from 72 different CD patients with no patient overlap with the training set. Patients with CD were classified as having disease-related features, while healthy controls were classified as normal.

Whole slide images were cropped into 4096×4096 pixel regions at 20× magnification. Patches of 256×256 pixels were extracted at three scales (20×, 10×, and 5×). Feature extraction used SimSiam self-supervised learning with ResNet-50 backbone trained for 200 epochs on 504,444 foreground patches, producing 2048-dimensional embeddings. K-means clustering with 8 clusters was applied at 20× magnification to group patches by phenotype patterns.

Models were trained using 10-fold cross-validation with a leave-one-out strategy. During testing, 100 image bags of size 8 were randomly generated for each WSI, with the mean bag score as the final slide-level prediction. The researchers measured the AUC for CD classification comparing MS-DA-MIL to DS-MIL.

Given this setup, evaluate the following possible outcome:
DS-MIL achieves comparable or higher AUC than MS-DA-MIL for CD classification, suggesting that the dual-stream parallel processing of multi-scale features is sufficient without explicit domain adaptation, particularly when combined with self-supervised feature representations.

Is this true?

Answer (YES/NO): NO